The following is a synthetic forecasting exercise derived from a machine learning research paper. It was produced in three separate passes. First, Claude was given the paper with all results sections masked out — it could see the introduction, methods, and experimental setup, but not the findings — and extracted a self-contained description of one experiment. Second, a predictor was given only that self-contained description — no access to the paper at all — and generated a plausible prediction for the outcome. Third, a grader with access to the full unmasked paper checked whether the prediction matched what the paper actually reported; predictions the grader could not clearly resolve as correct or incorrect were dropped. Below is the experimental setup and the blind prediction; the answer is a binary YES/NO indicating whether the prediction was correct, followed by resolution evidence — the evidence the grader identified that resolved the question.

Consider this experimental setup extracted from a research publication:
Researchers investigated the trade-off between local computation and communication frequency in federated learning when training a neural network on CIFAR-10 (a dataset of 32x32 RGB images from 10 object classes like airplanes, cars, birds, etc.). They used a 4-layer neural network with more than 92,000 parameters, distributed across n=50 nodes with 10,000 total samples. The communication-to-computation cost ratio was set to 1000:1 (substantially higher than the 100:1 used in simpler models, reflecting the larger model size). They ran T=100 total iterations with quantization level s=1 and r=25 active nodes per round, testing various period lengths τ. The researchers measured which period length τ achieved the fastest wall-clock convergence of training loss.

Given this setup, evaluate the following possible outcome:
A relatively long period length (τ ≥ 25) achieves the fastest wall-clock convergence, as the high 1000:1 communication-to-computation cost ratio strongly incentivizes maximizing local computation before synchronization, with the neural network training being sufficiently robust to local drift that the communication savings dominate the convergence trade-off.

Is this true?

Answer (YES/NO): NO